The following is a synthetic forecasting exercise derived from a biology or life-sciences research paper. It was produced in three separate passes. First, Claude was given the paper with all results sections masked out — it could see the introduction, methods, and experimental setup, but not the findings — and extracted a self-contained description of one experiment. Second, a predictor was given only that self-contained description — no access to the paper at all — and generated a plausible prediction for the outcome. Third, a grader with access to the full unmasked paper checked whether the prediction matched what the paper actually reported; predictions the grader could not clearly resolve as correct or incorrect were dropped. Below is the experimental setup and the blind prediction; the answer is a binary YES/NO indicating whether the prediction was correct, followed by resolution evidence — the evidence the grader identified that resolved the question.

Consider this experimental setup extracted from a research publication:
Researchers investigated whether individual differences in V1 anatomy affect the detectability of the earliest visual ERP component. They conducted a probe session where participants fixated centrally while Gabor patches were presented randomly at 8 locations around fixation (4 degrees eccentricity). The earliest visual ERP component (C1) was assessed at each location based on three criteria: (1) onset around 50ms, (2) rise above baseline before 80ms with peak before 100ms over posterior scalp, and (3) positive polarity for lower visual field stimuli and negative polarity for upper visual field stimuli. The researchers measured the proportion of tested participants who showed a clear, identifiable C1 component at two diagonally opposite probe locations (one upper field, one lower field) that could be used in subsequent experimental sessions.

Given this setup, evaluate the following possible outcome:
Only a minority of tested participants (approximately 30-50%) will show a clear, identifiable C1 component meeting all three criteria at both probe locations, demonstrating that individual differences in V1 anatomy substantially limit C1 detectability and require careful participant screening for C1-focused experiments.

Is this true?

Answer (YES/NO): NO